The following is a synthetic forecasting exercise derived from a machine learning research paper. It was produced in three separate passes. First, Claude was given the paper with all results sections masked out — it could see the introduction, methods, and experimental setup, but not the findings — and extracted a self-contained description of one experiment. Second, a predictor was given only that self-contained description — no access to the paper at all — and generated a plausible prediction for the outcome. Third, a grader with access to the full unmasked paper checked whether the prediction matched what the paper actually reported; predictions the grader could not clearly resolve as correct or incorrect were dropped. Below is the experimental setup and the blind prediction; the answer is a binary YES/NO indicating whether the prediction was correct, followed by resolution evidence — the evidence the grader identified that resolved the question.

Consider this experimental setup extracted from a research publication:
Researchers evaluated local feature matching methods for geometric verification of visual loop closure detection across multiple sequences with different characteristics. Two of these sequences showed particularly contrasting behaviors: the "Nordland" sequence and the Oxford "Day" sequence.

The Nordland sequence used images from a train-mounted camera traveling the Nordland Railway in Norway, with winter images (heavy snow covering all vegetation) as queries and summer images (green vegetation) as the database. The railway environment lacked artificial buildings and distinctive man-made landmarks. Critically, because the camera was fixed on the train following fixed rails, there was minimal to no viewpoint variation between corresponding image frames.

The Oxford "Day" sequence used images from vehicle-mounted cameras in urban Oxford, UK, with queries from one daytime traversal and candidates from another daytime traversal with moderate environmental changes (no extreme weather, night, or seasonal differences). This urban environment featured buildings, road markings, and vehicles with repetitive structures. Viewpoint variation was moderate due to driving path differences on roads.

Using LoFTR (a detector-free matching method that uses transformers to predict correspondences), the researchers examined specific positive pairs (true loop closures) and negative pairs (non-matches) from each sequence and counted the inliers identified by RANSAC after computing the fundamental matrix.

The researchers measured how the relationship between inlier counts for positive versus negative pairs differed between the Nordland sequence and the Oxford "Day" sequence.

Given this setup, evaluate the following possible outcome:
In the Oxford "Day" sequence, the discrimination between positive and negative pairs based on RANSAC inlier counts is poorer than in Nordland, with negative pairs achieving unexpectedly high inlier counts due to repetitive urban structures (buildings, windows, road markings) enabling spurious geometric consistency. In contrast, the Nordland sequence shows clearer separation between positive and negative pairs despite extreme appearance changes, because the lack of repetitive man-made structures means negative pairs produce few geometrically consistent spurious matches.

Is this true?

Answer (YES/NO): NO